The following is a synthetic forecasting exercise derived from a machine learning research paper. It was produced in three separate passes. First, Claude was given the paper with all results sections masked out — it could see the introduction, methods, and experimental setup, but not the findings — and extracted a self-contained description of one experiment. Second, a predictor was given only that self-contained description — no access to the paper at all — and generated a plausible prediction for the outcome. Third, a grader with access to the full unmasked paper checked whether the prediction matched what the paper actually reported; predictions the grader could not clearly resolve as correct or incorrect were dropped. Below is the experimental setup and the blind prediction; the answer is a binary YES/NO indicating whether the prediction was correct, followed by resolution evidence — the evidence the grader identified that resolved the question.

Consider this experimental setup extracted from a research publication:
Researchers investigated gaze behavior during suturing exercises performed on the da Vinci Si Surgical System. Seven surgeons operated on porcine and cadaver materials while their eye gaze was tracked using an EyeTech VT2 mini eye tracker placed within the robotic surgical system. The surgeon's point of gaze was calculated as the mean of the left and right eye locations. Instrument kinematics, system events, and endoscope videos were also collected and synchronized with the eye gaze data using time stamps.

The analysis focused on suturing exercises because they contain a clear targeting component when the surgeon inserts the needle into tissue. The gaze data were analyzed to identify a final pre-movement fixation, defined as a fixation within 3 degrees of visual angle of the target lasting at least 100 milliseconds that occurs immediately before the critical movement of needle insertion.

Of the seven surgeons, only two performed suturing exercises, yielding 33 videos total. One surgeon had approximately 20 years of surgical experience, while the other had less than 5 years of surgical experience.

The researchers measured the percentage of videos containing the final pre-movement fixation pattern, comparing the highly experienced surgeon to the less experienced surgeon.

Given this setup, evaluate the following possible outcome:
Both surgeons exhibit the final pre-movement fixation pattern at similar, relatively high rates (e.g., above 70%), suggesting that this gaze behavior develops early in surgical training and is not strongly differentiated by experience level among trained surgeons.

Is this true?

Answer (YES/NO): NO